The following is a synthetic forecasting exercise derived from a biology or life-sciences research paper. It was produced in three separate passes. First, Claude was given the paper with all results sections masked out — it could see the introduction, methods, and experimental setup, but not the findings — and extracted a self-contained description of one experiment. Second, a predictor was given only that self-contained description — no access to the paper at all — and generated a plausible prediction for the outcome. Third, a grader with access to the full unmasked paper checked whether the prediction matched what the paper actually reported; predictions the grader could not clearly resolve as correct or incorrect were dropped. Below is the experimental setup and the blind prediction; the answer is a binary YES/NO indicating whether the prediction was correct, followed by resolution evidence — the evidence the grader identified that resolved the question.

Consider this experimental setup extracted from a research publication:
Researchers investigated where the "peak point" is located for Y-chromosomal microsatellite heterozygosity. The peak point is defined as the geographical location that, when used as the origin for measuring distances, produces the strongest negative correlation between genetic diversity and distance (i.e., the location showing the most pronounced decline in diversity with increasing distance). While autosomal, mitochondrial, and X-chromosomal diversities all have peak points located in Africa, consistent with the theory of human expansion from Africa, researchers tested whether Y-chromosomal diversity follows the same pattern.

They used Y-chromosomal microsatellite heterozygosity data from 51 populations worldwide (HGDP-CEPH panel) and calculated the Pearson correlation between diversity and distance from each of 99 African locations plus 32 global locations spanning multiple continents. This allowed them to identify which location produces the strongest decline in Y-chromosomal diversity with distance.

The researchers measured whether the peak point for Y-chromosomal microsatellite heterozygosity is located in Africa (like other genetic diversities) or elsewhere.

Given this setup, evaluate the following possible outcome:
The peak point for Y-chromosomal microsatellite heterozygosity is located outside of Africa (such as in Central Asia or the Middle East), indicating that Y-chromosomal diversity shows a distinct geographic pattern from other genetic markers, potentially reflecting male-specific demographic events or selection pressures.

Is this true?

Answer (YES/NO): YES